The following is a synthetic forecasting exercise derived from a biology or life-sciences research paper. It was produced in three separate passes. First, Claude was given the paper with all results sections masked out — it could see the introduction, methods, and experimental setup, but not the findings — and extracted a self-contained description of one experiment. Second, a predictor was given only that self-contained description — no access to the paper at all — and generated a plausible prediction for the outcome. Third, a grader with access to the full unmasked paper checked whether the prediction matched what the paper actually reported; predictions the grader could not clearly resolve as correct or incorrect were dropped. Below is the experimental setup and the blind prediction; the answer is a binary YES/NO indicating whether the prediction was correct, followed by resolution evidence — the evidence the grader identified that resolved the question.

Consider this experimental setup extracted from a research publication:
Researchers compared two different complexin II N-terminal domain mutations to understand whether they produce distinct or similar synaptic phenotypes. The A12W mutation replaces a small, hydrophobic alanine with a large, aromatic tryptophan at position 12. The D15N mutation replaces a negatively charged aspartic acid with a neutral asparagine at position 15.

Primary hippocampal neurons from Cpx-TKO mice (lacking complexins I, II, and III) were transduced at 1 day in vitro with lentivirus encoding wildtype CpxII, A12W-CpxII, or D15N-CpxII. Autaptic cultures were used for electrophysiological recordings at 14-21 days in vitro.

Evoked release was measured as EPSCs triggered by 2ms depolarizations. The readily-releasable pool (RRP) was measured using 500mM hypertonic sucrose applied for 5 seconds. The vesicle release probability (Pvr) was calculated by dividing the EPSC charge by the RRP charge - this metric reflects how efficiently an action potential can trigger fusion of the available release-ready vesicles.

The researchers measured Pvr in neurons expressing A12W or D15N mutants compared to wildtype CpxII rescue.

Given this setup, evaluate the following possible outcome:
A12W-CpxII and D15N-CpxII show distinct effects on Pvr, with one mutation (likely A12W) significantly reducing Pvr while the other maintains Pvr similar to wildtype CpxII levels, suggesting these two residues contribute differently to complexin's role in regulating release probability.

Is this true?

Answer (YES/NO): NO